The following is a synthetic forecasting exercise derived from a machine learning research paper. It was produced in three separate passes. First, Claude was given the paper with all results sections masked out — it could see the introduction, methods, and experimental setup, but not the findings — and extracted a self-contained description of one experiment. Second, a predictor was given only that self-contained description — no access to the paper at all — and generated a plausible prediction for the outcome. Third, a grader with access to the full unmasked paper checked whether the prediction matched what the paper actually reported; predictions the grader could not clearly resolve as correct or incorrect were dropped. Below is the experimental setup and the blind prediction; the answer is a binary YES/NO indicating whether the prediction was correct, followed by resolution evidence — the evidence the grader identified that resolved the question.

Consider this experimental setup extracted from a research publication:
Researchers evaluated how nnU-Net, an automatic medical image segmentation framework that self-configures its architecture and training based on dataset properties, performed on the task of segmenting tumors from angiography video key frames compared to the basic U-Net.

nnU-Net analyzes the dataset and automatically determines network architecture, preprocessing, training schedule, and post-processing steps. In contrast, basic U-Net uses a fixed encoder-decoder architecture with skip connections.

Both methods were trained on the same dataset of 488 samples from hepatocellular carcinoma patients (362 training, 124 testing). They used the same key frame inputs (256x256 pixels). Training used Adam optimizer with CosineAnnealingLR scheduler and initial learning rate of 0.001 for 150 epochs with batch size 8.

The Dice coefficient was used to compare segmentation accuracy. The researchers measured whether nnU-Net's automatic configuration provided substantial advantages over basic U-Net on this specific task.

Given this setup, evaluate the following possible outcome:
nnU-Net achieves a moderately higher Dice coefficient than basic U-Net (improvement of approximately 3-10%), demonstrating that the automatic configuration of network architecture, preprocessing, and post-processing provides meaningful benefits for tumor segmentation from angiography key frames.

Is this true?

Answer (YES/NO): NO